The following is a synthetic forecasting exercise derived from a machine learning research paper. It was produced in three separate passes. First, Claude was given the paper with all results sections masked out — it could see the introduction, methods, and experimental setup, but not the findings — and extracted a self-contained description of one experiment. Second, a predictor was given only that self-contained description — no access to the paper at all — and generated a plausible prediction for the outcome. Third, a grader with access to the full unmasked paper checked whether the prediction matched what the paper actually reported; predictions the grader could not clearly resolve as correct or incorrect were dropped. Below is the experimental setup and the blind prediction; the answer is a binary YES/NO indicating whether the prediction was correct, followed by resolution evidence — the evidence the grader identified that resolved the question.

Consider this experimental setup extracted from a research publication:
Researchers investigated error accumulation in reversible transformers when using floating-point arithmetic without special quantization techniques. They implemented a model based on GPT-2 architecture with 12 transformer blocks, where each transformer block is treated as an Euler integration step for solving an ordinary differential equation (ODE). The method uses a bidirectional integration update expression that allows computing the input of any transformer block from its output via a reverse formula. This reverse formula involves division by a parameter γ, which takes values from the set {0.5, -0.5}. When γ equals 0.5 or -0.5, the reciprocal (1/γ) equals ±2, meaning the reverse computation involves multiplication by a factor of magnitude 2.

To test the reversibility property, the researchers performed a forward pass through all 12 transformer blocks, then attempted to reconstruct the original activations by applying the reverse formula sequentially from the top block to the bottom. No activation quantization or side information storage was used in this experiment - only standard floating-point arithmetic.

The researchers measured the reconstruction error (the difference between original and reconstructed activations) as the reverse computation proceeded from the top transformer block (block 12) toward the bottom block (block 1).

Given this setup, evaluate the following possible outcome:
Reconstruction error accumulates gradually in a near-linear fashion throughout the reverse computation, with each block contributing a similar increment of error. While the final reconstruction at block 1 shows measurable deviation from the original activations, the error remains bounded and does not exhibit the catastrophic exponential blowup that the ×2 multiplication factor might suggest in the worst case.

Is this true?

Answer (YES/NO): NO